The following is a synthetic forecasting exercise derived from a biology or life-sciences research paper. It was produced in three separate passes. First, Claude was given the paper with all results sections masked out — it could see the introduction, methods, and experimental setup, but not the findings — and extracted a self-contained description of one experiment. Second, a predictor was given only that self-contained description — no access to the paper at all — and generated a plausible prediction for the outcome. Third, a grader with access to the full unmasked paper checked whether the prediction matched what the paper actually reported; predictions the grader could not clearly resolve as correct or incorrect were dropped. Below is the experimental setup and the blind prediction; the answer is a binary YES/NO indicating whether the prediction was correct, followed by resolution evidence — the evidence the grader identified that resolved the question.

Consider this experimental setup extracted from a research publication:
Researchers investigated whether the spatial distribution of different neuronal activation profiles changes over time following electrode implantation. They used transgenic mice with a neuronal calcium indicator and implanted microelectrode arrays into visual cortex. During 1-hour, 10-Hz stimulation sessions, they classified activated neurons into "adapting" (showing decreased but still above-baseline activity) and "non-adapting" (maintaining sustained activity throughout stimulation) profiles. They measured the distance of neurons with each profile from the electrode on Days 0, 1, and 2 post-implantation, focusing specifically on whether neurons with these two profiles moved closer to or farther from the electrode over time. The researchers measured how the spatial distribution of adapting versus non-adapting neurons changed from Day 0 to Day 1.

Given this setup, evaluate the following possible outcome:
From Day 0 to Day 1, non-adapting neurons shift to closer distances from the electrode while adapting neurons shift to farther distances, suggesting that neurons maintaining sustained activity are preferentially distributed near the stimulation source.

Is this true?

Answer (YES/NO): NO